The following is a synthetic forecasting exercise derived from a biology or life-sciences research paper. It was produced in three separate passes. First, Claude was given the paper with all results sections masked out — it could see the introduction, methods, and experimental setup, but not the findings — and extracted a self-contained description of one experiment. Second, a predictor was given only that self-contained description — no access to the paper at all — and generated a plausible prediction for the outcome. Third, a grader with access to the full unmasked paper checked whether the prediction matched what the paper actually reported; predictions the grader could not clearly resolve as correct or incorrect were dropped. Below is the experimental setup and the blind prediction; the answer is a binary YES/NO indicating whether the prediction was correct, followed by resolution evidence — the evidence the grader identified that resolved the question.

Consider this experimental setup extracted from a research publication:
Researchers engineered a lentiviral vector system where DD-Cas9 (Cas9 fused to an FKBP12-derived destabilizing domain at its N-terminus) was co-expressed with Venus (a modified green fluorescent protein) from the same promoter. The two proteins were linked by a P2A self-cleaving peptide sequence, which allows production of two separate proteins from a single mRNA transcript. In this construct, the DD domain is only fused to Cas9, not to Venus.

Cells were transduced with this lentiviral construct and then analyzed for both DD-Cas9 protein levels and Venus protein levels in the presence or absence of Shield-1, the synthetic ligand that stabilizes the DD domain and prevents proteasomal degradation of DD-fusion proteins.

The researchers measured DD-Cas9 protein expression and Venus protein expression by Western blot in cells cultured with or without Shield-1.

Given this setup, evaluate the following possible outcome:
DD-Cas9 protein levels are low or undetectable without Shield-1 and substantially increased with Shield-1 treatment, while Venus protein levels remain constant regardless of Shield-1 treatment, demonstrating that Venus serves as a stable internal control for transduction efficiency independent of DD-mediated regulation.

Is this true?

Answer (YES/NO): YES